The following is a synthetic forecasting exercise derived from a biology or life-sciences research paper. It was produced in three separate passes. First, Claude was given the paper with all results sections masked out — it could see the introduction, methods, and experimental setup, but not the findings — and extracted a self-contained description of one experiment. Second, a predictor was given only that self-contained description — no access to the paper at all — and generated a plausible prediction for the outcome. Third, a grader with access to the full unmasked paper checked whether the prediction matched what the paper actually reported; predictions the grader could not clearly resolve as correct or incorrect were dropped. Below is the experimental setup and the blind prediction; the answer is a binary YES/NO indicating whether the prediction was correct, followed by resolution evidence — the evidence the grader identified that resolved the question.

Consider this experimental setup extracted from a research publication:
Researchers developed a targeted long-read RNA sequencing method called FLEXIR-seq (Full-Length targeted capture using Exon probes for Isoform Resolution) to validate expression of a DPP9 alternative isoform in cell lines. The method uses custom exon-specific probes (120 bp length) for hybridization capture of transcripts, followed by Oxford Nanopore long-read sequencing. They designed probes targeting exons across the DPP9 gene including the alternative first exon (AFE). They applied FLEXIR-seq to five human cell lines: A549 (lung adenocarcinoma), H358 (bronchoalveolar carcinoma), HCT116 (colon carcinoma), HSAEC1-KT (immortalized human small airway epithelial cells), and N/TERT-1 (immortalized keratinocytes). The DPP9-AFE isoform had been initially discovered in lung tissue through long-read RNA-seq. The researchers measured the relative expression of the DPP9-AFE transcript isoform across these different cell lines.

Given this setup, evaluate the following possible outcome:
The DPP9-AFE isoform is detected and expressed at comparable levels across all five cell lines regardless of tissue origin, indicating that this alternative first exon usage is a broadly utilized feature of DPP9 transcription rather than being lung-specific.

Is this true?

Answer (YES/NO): NO